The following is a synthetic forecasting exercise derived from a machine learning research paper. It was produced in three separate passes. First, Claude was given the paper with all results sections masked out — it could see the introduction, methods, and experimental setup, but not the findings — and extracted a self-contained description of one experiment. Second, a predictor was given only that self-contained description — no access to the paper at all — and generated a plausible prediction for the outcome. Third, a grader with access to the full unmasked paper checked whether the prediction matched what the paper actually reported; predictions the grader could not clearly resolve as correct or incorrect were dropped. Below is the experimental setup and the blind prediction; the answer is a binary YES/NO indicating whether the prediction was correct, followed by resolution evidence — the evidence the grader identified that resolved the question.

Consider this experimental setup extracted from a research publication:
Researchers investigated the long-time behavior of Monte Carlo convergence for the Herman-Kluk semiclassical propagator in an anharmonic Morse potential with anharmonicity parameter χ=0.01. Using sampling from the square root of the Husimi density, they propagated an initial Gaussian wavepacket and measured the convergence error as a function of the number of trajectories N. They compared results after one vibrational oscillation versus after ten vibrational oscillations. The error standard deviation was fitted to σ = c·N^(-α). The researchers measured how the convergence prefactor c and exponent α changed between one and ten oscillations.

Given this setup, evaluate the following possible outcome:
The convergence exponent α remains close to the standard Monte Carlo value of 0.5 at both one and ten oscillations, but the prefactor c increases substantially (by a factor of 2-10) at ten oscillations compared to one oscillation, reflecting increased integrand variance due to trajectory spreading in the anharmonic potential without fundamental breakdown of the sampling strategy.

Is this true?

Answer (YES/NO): YES